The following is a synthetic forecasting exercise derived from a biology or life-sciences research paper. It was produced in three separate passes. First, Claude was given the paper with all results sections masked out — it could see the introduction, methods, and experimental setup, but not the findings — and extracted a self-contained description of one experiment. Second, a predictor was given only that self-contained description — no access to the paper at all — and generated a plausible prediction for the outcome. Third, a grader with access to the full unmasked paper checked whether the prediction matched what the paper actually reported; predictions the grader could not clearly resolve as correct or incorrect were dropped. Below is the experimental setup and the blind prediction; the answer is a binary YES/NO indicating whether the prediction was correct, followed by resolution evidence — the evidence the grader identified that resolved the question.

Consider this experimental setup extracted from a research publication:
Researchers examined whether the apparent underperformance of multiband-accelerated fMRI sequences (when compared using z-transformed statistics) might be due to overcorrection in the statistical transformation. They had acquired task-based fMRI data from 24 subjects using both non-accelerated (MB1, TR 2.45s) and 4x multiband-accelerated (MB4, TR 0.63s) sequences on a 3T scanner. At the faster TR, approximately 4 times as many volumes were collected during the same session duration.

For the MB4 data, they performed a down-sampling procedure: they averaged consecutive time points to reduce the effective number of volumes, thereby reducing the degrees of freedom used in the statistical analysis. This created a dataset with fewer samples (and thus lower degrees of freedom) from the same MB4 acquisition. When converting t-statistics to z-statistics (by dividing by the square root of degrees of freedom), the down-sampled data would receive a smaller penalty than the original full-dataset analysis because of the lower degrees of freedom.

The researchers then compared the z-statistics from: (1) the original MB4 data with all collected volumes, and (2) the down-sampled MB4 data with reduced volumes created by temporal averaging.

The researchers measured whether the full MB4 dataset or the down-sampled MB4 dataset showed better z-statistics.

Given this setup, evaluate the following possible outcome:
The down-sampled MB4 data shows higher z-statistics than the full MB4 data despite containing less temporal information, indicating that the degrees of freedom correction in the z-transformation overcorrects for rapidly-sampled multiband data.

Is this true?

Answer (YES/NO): YES